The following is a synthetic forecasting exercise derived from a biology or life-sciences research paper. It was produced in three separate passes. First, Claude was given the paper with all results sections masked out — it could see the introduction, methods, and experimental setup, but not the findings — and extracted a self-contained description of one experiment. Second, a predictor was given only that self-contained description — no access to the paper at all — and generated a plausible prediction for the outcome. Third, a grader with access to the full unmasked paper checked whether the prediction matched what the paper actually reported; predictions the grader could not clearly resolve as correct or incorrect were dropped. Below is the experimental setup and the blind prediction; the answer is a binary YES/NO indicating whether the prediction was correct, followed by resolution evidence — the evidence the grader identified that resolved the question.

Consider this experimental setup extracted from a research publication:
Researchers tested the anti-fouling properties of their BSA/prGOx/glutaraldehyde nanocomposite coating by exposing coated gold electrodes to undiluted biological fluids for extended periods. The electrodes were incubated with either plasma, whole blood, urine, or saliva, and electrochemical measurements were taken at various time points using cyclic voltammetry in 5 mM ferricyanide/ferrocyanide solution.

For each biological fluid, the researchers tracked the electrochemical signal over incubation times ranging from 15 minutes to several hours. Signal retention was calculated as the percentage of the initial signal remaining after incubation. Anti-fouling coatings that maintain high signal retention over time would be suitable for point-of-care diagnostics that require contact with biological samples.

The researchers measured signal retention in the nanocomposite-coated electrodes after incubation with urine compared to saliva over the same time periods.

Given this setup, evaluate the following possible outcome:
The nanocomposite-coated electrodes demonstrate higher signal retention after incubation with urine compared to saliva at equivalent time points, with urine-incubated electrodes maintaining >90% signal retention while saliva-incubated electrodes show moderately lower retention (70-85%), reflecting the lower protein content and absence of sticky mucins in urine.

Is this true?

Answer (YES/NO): NO